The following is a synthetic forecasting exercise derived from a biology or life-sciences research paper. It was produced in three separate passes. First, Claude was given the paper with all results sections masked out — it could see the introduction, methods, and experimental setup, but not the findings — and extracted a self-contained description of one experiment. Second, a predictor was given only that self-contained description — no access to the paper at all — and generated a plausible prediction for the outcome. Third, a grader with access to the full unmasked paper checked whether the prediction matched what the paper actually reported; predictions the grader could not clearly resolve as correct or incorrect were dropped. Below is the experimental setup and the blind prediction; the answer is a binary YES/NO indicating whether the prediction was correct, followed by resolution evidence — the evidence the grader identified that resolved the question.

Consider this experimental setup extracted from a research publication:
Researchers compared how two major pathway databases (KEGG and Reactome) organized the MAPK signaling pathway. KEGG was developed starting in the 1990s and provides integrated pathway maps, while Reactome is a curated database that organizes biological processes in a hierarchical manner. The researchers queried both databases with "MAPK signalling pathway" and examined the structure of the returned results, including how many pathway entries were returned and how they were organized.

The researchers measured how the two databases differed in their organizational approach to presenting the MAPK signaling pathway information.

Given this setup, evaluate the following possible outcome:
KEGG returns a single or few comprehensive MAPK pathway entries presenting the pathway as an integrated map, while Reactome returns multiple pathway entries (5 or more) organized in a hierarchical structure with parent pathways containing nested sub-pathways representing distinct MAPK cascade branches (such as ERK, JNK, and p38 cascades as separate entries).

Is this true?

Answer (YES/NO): NO